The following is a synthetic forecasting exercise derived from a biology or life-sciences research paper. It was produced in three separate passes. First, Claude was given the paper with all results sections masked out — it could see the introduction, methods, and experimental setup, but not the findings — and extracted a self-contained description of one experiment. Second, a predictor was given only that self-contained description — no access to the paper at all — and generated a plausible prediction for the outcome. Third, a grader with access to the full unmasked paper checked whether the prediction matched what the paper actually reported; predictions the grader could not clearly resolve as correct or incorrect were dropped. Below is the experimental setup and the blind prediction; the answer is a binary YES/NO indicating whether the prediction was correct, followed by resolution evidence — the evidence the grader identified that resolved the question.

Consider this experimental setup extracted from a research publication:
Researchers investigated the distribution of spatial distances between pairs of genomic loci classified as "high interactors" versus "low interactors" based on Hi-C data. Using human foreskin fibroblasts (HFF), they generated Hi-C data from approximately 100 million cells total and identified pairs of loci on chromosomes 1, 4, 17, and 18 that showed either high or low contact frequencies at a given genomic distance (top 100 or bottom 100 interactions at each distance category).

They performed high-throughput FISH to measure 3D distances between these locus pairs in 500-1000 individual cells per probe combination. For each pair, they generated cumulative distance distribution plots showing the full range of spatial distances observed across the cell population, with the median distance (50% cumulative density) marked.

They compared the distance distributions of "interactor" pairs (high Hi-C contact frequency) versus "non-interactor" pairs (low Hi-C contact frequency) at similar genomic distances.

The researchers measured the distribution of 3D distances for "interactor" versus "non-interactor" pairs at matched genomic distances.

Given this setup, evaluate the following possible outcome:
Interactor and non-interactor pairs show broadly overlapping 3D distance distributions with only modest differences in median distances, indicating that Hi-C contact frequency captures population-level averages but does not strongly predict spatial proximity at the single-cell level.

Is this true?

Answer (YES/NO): NO